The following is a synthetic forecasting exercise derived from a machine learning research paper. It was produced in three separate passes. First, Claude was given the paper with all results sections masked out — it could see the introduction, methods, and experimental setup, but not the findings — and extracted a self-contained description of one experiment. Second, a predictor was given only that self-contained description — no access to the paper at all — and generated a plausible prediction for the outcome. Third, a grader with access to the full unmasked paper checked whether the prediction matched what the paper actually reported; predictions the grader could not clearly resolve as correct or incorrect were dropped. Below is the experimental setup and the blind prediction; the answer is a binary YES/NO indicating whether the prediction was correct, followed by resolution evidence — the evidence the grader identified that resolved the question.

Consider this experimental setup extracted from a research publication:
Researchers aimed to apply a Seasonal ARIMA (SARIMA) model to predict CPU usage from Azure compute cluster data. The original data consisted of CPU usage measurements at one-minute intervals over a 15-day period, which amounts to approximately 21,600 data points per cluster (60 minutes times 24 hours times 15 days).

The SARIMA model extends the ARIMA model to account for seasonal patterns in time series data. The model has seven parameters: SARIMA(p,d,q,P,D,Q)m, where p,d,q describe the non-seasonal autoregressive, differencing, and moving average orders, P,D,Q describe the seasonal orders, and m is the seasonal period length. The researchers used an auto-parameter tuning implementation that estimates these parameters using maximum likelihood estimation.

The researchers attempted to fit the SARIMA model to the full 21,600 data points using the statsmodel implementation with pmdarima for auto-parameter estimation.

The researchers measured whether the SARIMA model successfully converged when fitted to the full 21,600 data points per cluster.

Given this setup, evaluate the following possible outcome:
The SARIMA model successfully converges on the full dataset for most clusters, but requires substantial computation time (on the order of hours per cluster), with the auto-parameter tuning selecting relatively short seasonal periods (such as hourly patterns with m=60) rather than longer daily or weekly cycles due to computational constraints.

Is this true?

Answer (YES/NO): NO